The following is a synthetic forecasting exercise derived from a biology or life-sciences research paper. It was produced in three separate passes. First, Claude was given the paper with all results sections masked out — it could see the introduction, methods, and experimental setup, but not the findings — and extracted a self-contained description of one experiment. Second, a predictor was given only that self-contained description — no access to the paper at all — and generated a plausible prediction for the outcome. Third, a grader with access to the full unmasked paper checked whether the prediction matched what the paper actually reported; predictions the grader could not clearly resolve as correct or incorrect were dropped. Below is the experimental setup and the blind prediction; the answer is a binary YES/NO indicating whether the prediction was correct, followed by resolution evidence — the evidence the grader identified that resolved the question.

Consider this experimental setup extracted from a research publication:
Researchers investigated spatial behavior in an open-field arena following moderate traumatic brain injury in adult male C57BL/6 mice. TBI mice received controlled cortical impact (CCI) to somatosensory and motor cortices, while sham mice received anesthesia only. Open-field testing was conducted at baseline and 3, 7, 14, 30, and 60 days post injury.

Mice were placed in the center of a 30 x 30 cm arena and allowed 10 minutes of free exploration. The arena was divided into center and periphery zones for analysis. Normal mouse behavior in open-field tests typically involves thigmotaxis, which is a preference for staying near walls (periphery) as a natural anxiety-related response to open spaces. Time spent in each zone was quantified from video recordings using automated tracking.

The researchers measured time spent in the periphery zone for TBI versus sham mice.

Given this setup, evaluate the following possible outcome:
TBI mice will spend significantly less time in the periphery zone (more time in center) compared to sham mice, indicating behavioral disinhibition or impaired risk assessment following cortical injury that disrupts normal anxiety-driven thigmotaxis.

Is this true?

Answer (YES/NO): NO